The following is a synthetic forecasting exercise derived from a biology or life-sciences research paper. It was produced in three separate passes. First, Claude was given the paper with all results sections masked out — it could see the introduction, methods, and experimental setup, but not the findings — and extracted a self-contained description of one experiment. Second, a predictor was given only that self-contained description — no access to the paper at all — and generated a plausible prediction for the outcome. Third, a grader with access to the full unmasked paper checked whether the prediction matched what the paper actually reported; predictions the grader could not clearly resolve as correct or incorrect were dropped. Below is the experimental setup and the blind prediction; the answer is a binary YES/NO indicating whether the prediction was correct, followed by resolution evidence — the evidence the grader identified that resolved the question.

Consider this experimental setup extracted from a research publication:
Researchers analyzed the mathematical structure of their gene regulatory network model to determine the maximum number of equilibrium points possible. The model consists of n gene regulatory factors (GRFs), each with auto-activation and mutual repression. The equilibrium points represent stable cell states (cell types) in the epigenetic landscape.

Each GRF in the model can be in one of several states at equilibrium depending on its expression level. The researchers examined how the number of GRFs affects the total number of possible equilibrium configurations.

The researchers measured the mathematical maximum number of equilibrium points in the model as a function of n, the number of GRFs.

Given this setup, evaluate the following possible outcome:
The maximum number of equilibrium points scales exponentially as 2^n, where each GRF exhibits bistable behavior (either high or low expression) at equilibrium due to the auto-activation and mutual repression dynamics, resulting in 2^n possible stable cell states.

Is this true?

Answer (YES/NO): NO